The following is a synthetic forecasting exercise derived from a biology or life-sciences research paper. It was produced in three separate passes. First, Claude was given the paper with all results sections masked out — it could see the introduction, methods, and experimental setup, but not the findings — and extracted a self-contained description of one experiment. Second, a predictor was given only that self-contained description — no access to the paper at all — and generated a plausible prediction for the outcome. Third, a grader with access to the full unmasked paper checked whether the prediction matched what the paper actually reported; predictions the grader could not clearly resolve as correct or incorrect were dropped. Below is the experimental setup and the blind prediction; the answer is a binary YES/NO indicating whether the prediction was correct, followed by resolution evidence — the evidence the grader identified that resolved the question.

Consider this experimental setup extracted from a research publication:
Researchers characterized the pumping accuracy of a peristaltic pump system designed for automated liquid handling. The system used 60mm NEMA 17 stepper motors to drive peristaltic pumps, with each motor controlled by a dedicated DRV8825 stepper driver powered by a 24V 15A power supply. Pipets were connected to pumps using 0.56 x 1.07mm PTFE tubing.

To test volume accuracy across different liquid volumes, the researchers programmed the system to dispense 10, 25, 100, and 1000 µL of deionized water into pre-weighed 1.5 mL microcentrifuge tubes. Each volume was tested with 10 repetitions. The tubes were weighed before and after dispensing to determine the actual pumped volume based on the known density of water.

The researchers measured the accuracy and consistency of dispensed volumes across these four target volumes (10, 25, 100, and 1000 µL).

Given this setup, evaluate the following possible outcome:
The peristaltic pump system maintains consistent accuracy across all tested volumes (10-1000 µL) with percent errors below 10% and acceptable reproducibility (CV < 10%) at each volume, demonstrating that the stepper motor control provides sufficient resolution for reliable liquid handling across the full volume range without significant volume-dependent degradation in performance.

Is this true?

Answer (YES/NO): NO